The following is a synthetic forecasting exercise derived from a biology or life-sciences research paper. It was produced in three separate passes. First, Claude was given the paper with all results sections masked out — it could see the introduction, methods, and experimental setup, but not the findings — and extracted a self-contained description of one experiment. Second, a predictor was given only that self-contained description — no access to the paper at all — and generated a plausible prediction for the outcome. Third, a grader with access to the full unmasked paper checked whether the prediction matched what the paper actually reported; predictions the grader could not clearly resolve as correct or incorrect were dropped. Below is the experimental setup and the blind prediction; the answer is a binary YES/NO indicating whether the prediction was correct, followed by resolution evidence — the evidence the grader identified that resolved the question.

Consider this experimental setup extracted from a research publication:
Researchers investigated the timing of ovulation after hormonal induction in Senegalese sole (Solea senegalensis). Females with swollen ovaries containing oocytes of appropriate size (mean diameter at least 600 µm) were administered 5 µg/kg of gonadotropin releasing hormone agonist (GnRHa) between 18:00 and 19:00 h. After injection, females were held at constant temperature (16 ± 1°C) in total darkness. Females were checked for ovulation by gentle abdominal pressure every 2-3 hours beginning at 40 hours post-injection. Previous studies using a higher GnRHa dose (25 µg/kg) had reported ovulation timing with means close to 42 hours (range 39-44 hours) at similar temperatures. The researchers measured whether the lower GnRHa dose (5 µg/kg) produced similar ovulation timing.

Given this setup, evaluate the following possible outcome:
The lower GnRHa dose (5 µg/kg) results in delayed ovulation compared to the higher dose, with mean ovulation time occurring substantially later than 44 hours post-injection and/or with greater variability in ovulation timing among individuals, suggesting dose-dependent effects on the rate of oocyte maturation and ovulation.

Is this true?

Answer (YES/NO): NO